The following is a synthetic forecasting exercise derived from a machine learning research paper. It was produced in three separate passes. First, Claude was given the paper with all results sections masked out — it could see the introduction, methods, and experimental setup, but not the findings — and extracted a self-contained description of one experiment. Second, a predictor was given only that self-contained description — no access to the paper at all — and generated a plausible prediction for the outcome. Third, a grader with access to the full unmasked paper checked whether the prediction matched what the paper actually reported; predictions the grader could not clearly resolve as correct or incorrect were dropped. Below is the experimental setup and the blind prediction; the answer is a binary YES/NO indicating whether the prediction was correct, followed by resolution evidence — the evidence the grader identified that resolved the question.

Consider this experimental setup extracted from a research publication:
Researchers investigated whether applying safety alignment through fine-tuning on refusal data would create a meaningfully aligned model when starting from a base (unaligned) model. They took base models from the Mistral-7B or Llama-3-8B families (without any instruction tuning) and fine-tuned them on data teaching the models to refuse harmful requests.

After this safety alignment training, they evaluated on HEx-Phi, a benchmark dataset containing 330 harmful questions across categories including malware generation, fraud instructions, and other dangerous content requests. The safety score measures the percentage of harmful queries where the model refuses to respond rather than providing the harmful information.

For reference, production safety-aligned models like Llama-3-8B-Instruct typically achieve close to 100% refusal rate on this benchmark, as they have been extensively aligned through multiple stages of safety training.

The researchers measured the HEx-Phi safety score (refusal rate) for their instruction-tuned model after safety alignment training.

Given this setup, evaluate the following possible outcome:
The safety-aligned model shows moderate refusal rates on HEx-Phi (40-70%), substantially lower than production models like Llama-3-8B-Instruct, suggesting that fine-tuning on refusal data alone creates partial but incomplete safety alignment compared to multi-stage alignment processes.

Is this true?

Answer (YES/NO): NO